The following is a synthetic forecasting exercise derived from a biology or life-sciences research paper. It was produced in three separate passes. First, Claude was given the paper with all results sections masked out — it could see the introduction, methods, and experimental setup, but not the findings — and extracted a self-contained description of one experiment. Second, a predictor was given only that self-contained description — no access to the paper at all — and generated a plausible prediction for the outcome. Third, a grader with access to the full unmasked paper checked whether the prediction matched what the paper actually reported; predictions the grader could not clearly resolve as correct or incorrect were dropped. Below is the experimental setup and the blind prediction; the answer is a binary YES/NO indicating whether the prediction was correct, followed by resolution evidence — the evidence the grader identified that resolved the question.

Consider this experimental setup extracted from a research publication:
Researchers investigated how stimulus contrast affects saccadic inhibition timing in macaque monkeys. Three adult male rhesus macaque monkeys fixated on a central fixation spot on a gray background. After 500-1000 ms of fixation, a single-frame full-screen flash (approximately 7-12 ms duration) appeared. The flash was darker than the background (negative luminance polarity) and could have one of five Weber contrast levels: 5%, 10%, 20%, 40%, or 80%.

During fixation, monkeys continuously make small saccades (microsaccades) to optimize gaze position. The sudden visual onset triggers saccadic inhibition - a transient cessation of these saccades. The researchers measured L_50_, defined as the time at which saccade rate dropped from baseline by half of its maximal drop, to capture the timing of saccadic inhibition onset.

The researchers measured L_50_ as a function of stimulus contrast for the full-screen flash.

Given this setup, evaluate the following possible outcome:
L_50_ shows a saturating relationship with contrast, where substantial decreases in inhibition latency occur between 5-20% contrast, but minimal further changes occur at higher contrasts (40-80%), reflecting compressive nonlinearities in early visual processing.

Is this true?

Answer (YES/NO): NO